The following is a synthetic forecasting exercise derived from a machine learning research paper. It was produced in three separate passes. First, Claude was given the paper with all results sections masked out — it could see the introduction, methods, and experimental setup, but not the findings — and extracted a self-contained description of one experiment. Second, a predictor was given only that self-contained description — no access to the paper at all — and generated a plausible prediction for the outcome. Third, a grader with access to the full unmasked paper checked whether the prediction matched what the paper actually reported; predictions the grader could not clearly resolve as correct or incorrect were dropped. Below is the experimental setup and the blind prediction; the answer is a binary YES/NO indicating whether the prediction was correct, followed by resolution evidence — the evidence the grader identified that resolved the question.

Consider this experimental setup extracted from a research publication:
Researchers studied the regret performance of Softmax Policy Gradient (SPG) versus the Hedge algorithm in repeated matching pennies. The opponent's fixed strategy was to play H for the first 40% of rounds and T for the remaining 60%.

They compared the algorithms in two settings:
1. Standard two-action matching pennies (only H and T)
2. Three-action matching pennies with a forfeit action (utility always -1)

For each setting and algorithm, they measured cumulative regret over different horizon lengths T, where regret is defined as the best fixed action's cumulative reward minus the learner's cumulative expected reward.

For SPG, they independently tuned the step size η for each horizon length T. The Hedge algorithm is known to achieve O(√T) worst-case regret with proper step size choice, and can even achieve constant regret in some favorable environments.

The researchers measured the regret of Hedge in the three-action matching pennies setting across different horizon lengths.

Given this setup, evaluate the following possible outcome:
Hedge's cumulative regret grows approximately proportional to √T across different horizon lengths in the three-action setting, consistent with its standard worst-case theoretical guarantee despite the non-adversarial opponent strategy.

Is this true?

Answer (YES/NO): NO